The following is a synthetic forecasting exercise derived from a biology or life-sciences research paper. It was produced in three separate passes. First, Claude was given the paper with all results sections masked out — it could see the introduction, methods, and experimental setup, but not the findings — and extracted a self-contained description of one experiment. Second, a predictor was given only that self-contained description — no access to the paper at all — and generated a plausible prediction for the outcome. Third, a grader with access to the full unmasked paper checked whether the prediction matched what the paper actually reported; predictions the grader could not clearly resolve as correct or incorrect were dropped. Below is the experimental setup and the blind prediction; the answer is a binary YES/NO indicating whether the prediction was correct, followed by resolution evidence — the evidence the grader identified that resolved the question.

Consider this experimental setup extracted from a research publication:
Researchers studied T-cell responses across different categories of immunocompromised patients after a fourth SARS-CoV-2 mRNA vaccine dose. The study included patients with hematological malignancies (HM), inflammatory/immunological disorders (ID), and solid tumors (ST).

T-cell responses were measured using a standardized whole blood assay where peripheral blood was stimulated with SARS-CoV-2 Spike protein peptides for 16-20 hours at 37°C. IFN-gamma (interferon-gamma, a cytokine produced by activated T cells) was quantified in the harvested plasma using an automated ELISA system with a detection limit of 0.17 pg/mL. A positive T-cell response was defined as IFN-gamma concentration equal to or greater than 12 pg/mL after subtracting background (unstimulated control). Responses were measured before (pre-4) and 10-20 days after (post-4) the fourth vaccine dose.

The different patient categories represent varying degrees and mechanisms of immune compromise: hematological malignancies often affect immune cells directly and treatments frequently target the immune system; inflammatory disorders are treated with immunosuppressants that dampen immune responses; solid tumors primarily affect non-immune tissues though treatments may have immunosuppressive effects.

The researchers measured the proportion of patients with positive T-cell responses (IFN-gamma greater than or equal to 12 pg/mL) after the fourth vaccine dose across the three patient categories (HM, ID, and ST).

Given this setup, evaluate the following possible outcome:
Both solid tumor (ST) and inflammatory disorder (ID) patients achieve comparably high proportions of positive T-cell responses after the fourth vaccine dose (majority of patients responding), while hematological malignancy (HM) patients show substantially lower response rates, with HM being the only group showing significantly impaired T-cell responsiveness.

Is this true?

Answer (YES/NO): NO